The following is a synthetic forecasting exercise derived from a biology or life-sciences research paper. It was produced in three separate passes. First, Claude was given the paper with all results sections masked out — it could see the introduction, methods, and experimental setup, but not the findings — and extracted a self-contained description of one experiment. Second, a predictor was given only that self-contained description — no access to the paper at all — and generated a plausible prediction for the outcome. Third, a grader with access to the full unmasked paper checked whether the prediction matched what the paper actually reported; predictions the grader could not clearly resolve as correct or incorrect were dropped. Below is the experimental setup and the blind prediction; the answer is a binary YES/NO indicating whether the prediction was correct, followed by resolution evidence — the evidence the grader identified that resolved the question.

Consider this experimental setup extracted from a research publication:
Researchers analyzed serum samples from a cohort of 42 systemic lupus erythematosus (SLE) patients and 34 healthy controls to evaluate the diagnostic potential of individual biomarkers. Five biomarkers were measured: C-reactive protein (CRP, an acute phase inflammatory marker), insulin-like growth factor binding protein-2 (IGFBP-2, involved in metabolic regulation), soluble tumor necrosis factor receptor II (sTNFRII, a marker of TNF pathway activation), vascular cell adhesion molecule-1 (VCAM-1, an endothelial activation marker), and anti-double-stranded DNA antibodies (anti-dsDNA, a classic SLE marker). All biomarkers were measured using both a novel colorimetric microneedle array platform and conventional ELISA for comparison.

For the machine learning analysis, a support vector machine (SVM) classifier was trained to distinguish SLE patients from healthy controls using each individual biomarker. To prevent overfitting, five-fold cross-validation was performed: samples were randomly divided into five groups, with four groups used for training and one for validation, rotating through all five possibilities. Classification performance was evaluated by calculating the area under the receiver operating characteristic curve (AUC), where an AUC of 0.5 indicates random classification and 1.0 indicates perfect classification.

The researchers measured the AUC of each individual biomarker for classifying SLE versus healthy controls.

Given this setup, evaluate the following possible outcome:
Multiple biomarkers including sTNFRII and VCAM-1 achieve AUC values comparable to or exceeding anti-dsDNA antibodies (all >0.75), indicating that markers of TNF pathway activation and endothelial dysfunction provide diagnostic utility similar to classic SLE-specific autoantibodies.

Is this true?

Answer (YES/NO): NO